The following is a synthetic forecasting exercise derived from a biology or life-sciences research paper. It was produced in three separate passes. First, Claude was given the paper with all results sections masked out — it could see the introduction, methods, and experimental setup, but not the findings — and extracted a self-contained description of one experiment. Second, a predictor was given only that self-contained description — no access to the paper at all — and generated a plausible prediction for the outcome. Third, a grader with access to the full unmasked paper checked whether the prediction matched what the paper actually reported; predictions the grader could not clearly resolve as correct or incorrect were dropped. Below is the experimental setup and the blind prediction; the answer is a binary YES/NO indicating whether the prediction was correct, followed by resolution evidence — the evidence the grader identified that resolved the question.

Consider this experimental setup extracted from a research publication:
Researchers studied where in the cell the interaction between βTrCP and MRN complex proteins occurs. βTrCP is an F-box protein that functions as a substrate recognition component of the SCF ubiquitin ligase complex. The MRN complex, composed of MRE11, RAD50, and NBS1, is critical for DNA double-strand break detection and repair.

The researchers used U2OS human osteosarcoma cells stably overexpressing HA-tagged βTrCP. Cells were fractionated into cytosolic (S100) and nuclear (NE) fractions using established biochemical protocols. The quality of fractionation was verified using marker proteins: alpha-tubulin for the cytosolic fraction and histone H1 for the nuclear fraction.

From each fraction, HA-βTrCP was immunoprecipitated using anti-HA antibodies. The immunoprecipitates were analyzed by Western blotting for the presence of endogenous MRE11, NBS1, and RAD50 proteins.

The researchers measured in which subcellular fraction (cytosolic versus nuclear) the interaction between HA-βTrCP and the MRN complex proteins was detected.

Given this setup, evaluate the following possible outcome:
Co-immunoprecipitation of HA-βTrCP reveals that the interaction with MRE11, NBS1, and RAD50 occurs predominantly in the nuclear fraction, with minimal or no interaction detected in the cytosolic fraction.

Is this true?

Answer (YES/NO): YES